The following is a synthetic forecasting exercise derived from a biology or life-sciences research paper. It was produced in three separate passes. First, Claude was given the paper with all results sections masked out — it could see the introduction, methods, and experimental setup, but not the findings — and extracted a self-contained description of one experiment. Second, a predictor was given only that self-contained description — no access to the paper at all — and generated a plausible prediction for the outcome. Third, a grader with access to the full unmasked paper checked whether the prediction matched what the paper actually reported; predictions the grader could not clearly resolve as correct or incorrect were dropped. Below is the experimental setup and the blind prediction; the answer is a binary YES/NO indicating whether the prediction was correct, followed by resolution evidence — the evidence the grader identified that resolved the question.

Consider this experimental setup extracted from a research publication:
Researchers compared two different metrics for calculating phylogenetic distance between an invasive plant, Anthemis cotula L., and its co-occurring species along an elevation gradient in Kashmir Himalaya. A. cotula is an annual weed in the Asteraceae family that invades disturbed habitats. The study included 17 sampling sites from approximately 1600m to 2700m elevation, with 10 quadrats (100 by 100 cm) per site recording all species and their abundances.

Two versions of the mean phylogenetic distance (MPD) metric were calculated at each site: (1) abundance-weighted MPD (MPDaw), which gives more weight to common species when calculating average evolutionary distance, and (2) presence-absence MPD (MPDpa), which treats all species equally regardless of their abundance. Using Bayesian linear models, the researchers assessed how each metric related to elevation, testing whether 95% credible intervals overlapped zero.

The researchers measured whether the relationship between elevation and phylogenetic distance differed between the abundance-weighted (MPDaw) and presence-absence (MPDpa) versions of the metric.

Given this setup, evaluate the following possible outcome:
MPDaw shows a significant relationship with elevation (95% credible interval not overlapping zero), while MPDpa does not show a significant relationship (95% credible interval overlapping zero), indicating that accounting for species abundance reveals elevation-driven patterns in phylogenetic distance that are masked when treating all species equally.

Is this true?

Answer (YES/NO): NO